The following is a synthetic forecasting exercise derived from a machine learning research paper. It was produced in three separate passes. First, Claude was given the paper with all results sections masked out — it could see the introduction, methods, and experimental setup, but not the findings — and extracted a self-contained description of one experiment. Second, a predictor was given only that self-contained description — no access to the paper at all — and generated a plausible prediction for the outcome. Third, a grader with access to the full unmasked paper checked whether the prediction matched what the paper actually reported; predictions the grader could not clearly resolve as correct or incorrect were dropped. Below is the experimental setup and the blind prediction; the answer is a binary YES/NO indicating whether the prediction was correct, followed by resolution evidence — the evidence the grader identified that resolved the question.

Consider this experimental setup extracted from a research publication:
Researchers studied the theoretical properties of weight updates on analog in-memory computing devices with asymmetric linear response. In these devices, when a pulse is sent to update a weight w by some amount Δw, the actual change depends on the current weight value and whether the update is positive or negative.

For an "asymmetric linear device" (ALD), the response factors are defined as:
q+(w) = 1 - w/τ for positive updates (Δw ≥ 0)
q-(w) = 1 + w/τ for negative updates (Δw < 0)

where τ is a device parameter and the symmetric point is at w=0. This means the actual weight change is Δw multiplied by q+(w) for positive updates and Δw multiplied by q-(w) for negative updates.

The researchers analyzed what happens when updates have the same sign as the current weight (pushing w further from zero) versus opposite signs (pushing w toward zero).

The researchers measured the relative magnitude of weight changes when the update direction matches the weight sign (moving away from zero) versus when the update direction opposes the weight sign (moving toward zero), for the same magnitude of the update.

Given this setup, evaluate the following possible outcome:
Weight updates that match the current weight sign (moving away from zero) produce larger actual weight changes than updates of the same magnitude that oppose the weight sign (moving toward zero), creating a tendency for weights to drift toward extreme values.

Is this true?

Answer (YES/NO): NO